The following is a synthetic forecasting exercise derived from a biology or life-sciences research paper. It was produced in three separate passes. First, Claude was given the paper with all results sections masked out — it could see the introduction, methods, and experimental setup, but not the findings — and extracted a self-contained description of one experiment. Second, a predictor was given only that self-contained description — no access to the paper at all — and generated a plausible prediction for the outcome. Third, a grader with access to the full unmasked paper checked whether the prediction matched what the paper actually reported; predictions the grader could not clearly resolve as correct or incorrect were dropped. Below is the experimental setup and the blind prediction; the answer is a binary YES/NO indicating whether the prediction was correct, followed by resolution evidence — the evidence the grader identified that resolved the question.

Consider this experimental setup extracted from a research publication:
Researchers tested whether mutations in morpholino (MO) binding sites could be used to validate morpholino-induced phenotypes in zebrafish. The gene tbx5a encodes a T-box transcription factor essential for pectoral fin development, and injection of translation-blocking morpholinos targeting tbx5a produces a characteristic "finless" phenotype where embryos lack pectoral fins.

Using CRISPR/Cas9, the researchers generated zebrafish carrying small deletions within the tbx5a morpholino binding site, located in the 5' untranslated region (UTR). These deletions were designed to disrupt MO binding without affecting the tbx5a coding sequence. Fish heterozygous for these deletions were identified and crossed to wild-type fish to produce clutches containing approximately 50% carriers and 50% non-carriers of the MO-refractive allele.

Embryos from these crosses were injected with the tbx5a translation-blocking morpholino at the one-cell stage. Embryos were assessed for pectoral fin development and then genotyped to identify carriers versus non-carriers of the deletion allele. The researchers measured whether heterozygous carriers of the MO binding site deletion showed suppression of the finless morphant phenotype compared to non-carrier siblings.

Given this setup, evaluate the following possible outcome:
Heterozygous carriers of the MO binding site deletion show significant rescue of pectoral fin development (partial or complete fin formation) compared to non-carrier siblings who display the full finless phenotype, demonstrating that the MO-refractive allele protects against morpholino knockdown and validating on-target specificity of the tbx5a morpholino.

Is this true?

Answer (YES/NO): YES